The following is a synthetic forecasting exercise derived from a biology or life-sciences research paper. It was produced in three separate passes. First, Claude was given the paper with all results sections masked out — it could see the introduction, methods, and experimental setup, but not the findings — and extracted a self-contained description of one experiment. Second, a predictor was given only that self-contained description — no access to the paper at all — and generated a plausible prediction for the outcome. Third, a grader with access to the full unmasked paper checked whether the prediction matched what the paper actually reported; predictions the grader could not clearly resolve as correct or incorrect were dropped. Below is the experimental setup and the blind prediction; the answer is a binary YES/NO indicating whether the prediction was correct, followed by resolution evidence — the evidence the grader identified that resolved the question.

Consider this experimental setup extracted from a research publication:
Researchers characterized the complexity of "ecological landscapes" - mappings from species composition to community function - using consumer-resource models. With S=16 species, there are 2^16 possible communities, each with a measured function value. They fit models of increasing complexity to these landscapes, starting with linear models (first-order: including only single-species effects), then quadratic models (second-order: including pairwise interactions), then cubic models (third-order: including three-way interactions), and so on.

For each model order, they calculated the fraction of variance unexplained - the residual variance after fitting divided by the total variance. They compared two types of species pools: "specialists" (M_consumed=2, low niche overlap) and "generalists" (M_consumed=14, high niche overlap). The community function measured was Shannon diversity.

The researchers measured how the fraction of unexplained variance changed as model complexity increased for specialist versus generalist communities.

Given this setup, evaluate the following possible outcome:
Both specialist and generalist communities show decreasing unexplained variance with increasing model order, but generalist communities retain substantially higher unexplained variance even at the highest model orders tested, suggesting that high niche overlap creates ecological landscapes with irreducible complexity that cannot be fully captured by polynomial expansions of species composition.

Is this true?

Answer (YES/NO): NO